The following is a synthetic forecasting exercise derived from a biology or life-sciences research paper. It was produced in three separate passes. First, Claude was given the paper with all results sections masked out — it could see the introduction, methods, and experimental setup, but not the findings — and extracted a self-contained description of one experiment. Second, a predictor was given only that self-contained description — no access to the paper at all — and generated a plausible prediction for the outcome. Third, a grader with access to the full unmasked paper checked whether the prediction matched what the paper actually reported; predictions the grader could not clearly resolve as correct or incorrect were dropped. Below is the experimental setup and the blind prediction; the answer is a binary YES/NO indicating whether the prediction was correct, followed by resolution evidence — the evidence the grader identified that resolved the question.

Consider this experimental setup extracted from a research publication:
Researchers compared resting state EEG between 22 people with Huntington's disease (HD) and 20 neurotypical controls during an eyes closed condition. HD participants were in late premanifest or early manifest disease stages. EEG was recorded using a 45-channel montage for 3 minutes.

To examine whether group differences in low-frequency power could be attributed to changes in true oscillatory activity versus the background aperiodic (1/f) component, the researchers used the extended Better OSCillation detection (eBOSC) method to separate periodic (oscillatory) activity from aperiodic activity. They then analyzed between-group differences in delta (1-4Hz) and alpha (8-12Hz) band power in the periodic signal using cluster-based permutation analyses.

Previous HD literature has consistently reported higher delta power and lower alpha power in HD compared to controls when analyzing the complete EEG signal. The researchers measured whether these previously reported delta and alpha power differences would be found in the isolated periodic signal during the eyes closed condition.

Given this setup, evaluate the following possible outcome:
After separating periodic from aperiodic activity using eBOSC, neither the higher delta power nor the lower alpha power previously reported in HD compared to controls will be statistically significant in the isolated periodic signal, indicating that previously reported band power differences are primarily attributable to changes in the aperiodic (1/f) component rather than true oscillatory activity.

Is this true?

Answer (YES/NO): NO